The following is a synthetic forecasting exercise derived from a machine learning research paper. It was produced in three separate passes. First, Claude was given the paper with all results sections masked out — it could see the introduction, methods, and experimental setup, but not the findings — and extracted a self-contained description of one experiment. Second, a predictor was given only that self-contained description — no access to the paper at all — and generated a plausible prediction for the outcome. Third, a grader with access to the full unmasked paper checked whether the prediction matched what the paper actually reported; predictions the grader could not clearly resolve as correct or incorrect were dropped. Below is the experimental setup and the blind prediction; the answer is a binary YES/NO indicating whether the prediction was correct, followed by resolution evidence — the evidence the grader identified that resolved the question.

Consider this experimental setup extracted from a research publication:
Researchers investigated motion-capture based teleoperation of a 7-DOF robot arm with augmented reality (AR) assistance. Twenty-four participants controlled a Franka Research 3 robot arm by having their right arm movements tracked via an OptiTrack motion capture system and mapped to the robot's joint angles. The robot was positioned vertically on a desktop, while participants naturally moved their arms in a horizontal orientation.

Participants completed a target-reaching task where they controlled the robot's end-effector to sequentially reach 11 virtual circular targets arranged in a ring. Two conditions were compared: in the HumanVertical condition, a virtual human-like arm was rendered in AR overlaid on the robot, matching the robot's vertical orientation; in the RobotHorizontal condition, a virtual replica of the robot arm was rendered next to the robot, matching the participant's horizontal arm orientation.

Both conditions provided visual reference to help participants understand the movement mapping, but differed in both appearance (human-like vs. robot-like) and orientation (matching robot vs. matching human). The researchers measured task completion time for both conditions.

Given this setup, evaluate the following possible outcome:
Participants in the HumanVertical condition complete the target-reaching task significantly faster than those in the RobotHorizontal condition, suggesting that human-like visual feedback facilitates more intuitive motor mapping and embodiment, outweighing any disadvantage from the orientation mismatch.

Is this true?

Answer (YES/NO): NO